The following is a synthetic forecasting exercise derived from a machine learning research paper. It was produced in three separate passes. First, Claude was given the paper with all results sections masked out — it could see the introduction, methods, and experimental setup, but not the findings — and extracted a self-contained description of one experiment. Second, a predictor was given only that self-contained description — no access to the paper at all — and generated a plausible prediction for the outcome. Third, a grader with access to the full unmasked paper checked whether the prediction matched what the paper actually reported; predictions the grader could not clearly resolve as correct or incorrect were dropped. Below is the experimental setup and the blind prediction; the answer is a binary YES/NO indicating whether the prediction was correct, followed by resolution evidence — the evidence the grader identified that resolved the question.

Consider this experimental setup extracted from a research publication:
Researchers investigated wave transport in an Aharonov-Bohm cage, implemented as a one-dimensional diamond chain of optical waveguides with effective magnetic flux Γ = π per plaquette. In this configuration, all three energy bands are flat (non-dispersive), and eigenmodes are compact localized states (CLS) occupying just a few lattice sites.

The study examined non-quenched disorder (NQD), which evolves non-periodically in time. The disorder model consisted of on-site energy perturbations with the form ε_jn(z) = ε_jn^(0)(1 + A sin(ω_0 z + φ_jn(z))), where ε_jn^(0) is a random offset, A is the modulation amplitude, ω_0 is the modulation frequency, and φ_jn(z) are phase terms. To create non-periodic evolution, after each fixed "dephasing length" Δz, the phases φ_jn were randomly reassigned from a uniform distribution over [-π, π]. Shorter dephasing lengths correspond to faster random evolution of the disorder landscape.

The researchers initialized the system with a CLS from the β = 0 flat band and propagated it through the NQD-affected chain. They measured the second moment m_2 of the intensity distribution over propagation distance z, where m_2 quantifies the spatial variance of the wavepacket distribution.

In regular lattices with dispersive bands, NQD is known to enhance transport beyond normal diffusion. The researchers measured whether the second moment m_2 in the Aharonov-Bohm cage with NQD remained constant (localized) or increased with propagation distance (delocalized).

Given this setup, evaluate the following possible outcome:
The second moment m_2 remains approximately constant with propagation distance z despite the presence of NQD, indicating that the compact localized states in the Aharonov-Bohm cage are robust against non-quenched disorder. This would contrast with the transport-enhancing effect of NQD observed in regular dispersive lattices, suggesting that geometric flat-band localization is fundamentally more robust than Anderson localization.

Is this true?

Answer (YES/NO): NO